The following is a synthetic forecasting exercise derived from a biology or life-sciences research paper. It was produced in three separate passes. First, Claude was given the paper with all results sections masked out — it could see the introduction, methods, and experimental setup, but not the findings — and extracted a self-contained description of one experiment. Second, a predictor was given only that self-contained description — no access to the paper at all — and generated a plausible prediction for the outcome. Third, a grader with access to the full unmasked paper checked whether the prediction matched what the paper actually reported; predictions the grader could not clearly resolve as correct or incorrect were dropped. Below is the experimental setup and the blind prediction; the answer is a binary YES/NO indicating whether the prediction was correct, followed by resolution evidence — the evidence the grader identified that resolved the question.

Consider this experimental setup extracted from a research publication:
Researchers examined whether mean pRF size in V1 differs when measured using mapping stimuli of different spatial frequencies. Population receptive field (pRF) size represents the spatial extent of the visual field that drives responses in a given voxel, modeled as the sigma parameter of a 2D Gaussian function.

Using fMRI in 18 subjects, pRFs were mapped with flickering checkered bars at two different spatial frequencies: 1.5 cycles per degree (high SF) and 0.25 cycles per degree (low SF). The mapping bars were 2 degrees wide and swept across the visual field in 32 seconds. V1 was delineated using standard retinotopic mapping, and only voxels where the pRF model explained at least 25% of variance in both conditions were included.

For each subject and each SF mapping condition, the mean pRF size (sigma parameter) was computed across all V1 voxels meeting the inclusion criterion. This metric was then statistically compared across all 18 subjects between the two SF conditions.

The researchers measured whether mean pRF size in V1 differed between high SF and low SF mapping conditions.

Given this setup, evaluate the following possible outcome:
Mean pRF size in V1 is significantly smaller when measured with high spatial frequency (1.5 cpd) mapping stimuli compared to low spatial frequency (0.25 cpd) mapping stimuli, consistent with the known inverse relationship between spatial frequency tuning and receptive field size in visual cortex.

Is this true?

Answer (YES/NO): NO